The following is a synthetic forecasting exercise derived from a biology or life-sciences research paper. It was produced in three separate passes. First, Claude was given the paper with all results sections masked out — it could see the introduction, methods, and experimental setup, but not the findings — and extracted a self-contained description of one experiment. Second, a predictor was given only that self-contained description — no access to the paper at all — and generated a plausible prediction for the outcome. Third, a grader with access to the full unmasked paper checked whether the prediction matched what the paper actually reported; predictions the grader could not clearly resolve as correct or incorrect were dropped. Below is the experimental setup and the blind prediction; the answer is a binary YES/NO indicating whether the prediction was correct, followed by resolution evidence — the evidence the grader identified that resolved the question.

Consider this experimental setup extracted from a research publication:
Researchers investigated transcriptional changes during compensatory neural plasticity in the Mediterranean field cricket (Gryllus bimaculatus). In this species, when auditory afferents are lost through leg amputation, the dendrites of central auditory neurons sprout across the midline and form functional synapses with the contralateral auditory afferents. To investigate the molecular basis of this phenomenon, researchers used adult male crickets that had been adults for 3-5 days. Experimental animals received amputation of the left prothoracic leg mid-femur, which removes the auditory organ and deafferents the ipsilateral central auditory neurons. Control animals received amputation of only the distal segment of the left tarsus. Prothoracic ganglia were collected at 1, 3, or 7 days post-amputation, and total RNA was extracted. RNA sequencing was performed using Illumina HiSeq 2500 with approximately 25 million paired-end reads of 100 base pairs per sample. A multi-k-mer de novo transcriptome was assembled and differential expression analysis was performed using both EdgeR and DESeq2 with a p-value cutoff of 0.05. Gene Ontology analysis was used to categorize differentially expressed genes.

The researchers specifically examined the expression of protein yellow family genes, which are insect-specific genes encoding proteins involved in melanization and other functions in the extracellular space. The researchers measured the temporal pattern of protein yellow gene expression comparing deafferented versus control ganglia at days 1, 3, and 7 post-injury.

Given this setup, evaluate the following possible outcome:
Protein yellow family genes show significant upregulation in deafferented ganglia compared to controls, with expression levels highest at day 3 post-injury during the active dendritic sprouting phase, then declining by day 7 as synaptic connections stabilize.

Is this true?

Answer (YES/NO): NO